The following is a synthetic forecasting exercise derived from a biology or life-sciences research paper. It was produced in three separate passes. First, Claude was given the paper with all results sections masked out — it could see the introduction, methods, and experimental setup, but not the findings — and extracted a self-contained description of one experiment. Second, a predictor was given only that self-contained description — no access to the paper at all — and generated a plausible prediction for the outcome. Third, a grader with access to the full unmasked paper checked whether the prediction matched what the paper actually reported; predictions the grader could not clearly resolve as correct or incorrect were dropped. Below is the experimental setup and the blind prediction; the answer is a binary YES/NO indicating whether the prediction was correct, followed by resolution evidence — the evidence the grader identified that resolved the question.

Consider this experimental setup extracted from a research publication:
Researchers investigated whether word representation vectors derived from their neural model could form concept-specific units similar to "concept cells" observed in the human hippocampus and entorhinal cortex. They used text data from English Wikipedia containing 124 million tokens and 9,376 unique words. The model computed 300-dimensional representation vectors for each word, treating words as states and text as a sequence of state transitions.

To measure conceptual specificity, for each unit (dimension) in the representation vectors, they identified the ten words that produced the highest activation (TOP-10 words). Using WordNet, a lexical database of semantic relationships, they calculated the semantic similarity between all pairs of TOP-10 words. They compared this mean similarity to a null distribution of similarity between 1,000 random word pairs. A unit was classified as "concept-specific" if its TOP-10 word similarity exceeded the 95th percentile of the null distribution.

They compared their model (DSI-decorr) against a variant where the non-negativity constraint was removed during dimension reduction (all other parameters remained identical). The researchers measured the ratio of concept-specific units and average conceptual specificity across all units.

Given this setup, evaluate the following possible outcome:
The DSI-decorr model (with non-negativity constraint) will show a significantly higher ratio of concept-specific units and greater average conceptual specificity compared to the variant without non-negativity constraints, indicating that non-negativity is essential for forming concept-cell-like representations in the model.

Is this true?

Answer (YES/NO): YES